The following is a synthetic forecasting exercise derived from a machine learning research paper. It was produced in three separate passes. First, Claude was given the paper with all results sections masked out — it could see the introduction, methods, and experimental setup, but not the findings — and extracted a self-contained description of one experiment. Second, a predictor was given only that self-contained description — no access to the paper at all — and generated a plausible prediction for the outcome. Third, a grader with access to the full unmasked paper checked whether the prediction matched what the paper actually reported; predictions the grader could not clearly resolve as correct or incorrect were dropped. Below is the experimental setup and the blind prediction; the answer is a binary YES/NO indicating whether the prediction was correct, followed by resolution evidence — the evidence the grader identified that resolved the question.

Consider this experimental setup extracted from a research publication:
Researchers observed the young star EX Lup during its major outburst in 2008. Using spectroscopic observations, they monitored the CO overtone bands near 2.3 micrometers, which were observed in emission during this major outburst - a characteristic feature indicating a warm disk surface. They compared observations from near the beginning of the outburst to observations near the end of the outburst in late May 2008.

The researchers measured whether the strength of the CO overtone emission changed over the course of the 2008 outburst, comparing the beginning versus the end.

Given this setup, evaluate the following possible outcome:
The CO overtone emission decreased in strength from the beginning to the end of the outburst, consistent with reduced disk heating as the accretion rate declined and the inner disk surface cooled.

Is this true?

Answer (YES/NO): YES